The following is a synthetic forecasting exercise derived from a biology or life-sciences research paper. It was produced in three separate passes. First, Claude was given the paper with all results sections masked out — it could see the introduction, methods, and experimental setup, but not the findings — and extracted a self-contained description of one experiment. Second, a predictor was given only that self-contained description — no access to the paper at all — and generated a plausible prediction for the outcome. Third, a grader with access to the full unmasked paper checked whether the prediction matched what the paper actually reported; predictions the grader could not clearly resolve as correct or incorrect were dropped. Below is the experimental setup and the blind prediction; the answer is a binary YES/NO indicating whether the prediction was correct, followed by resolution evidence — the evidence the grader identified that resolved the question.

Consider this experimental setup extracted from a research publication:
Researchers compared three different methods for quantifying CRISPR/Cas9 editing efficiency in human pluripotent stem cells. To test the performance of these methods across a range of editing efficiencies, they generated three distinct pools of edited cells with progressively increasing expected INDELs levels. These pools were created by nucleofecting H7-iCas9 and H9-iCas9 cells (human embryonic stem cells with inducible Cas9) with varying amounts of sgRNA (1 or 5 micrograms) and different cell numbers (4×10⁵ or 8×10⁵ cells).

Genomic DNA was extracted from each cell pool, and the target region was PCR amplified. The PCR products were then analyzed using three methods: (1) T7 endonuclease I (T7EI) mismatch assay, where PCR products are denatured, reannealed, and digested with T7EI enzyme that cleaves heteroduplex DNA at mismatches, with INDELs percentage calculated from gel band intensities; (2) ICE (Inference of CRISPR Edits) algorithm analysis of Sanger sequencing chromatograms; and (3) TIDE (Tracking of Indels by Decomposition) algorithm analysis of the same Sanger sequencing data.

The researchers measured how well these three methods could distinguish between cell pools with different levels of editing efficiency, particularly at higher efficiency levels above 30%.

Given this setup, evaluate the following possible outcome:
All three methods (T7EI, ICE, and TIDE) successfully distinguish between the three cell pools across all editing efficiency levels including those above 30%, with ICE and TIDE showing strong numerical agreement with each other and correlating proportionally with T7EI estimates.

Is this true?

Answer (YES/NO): NO